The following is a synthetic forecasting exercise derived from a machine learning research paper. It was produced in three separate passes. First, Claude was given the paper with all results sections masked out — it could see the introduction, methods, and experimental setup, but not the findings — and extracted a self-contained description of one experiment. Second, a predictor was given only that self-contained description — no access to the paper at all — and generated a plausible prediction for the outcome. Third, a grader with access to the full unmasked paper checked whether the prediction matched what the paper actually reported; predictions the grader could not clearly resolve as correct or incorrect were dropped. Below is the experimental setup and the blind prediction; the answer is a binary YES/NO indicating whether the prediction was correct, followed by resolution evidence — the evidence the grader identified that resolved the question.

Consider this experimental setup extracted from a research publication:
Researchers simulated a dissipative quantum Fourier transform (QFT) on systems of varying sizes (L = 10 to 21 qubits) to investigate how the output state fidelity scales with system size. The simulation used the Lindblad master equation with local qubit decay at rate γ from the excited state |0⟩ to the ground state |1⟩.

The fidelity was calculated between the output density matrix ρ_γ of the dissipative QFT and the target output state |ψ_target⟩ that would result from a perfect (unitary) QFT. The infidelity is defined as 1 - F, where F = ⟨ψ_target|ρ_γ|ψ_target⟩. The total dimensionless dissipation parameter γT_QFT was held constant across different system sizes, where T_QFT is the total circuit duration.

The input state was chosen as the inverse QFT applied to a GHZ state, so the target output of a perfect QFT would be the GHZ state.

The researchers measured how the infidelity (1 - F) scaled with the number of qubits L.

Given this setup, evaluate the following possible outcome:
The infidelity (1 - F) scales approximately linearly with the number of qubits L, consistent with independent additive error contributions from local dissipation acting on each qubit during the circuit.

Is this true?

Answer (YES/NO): NO